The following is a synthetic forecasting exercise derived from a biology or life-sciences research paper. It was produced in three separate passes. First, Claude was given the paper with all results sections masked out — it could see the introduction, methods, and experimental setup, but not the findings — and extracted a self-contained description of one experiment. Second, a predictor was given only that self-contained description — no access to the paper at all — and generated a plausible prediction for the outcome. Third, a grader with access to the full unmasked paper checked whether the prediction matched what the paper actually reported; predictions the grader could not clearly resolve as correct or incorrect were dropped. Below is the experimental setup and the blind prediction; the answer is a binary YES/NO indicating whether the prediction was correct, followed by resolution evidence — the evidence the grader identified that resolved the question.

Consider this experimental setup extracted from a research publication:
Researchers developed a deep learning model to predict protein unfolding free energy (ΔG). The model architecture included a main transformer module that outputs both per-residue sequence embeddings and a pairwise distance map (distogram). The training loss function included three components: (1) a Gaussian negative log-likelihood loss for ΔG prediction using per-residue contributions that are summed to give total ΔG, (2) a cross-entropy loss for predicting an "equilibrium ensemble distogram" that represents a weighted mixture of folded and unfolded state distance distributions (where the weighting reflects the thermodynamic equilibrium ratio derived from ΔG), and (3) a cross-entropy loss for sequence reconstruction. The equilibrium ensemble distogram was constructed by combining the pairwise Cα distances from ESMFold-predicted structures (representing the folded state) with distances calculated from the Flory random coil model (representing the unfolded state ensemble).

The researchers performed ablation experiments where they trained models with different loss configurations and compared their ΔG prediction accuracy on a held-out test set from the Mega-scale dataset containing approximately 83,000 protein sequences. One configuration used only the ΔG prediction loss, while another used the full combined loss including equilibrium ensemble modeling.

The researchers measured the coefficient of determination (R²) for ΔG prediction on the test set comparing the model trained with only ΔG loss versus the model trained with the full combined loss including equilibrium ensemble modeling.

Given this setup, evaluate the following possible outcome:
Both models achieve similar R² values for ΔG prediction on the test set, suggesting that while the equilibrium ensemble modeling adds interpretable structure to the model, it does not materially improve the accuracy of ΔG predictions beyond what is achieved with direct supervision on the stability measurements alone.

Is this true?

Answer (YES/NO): NO